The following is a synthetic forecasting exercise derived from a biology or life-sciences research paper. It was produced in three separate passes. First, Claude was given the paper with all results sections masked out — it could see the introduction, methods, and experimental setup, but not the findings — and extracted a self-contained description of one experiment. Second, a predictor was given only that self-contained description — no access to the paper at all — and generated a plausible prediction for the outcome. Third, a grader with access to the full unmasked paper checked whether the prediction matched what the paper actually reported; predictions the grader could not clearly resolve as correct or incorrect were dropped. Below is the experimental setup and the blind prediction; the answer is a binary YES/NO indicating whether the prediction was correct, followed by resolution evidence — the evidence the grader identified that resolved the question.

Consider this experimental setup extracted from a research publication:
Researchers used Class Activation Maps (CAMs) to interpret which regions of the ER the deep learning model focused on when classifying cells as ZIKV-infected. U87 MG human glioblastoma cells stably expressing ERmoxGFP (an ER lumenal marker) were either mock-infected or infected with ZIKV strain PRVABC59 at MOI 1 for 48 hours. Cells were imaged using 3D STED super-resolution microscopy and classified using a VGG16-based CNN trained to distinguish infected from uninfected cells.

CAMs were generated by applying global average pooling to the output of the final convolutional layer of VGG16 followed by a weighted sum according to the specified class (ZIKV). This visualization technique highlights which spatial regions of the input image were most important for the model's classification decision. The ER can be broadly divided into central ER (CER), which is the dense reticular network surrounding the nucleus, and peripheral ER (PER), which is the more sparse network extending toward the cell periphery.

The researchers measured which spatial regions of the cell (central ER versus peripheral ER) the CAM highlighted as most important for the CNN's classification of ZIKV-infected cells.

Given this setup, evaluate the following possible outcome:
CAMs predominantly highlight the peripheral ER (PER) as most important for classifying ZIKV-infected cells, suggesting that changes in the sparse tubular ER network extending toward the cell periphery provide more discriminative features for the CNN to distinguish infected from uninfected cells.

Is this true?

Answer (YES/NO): NO